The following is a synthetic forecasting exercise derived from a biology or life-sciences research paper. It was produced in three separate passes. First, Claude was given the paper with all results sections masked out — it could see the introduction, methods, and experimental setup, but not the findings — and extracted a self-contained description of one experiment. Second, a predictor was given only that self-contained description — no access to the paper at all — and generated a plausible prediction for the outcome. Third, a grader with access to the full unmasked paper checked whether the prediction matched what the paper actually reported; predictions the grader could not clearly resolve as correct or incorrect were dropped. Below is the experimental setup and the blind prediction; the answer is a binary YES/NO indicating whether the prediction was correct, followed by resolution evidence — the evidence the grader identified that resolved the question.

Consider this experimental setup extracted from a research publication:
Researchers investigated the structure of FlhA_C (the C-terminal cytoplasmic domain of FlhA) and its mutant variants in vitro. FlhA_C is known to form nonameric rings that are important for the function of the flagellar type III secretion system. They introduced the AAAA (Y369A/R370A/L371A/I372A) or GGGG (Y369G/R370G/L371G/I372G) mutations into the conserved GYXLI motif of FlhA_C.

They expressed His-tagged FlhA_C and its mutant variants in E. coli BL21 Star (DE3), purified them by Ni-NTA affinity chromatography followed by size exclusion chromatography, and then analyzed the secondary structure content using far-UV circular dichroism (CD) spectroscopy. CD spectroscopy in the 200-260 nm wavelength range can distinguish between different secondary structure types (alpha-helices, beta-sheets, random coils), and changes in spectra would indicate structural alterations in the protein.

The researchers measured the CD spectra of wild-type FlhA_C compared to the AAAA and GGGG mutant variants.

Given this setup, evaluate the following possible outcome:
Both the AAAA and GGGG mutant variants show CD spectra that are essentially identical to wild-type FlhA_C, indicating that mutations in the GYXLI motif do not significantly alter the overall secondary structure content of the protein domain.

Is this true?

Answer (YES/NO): YES